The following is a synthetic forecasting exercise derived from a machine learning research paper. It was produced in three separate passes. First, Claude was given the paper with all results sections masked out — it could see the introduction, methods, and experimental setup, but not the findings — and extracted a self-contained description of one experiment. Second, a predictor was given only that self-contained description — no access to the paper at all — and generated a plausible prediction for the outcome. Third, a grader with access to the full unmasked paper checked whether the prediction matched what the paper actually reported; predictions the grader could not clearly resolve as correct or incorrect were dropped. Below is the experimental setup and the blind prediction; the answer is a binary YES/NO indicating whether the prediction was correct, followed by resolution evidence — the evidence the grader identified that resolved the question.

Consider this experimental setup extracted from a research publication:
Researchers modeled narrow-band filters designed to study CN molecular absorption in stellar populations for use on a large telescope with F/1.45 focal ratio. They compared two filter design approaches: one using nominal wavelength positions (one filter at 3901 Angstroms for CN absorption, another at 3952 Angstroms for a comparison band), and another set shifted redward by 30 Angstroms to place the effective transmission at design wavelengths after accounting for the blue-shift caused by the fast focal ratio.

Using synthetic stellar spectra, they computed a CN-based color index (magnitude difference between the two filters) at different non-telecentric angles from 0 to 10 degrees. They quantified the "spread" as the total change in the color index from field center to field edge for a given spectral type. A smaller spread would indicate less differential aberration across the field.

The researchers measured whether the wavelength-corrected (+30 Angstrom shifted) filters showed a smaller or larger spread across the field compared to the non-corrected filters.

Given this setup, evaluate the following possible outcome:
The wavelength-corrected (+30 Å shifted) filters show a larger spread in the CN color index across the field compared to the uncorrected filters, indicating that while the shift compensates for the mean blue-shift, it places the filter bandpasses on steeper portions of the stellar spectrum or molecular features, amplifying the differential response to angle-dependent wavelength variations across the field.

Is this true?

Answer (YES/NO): YES